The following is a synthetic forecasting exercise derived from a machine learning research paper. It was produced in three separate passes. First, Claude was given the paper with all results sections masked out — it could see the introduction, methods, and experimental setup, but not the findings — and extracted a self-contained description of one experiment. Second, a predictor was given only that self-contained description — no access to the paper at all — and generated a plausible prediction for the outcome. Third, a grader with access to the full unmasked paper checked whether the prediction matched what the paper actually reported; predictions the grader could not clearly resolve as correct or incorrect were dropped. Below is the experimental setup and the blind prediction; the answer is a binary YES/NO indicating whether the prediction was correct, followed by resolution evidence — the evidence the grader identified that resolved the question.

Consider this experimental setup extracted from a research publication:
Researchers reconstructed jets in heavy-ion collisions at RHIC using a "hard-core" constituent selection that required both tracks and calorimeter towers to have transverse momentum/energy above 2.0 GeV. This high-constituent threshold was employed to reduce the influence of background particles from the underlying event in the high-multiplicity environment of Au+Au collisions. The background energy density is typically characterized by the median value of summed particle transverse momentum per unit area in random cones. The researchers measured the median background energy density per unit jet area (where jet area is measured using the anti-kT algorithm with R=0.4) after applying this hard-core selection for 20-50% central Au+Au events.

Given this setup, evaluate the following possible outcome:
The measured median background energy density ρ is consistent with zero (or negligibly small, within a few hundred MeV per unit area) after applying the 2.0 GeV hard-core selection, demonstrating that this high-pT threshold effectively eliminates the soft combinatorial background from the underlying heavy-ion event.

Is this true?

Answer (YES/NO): NO